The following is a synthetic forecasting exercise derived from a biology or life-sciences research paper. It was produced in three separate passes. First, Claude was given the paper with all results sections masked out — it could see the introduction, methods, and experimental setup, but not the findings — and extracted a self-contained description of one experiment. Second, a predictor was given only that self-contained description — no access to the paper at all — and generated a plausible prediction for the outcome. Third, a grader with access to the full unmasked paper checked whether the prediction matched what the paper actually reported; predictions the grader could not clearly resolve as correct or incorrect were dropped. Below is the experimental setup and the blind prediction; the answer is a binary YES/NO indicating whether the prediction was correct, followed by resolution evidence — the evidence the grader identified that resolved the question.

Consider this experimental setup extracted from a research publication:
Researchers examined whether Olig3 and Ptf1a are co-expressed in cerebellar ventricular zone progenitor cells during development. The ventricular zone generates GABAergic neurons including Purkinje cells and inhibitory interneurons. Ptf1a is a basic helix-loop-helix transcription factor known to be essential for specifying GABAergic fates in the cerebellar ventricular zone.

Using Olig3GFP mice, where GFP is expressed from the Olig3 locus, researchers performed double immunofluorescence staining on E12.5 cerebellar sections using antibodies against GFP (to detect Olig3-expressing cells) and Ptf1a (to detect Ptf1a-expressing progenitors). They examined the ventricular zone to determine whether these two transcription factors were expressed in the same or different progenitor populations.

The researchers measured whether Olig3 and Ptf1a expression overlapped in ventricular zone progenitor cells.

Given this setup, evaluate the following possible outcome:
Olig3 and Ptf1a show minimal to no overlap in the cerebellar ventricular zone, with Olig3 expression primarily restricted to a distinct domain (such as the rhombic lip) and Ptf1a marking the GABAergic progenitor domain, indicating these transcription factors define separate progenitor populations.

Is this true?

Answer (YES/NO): NO